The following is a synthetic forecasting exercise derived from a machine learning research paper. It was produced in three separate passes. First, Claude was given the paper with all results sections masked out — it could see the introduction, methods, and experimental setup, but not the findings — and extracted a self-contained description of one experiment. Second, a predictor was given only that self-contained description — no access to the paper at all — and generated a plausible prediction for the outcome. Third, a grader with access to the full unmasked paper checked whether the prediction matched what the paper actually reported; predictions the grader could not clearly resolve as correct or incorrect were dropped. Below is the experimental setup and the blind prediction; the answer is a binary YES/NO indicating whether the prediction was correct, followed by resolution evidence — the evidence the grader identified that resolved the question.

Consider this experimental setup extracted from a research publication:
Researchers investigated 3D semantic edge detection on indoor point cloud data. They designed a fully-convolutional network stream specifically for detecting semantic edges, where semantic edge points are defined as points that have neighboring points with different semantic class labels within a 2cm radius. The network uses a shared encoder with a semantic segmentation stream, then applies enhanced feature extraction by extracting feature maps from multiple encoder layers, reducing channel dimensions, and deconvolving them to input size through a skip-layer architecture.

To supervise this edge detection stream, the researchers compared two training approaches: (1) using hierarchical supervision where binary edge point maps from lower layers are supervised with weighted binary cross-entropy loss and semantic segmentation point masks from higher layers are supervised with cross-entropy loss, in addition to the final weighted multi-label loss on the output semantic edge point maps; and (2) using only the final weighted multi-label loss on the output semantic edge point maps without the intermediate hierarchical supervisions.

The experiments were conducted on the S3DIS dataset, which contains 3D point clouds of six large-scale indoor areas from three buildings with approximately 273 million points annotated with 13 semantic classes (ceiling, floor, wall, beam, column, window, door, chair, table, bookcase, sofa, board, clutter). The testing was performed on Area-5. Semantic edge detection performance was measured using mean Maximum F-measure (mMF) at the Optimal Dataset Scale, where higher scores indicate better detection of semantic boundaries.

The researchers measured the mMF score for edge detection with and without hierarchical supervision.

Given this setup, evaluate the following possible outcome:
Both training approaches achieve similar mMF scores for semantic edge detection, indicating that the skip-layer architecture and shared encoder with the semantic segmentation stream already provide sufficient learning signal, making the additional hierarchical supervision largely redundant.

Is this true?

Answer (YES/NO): NO